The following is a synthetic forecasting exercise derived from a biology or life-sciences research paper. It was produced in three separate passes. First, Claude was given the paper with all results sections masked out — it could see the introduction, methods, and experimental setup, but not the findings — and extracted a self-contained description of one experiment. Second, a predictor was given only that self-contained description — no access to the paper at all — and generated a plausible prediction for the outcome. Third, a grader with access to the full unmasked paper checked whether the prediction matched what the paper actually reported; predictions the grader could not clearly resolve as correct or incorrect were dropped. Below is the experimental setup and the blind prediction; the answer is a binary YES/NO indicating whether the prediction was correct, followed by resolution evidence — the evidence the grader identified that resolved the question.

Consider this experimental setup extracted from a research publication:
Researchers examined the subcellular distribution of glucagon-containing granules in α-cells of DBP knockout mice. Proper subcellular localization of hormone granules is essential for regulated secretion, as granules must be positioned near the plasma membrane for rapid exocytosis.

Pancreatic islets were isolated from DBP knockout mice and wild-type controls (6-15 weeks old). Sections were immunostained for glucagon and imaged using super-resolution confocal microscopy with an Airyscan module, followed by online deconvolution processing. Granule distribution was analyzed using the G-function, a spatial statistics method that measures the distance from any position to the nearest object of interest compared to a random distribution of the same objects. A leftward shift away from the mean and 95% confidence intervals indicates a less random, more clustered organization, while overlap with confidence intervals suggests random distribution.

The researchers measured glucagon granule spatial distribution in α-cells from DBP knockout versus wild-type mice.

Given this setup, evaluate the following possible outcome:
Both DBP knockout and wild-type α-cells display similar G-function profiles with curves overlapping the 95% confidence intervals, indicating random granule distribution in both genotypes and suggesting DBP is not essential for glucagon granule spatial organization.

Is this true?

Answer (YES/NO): NO